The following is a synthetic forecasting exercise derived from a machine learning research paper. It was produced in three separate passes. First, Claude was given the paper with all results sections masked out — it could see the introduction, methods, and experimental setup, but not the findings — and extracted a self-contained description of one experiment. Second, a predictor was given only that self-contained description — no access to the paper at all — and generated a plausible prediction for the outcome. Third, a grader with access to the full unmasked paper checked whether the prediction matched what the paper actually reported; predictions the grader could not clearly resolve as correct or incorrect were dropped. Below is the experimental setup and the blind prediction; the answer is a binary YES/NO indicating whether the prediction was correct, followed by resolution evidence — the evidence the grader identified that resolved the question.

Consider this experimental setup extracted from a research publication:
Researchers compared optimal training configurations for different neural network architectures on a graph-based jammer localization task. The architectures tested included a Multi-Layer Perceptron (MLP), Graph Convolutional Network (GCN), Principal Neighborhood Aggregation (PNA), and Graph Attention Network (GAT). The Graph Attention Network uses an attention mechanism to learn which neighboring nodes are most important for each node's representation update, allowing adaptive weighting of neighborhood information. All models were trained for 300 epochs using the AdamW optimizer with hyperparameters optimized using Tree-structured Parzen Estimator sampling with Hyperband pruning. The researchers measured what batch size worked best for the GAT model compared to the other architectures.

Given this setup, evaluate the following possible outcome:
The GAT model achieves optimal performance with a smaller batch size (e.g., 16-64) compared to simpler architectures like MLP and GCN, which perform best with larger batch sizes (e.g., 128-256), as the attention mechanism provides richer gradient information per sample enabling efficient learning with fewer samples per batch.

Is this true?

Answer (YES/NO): NO